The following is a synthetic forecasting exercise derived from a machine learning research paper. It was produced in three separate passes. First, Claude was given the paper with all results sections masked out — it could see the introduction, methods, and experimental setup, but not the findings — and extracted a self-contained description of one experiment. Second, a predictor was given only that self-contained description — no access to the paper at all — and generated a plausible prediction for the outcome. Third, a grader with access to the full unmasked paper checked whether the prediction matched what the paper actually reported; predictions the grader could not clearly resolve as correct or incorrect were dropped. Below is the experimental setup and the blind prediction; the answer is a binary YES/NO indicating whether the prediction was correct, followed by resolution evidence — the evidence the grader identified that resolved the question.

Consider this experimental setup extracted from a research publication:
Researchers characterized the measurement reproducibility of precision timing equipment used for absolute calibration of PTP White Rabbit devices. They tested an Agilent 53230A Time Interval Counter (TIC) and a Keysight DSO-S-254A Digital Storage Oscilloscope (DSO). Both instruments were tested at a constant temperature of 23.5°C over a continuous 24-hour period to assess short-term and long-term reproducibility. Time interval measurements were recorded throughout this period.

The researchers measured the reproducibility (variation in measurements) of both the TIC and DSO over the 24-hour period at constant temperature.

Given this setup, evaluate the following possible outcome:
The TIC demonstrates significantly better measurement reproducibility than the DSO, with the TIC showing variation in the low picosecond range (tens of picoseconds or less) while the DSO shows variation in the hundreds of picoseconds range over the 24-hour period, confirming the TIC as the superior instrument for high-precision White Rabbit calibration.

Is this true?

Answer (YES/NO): NO